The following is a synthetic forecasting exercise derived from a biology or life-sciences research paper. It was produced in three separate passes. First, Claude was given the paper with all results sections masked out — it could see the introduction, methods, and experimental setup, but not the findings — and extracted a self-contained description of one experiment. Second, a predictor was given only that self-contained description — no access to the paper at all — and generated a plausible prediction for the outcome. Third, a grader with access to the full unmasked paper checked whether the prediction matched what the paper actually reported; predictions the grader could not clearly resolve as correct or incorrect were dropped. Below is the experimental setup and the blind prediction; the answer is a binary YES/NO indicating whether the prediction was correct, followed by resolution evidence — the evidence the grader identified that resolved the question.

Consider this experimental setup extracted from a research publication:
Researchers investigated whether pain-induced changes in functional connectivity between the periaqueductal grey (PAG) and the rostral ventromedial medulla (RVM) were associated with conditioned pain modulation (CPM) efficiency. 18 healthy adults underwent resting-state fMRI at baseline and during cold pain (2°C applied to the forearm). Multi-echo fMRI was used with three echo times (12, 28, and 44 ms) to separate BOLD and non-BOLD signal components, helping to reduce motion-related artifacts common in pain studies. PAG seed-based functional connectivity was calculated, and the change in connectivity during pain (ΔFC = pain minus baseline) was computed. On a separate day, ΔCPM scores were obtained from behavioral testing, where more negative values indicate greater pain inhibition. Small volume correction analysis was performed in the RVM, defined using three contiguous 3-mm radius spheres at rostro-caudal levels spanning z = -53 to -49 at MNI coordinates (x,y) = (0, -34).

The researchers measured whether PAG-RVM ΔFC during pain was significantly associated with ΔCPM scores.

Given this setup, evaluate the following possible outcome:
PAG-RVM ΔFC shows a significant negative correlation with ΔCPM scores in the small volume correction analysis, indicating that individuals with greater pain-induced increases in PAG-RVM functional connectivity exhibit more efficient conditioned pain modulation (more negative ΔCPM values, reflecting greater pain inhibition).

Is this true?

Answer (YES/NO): NO